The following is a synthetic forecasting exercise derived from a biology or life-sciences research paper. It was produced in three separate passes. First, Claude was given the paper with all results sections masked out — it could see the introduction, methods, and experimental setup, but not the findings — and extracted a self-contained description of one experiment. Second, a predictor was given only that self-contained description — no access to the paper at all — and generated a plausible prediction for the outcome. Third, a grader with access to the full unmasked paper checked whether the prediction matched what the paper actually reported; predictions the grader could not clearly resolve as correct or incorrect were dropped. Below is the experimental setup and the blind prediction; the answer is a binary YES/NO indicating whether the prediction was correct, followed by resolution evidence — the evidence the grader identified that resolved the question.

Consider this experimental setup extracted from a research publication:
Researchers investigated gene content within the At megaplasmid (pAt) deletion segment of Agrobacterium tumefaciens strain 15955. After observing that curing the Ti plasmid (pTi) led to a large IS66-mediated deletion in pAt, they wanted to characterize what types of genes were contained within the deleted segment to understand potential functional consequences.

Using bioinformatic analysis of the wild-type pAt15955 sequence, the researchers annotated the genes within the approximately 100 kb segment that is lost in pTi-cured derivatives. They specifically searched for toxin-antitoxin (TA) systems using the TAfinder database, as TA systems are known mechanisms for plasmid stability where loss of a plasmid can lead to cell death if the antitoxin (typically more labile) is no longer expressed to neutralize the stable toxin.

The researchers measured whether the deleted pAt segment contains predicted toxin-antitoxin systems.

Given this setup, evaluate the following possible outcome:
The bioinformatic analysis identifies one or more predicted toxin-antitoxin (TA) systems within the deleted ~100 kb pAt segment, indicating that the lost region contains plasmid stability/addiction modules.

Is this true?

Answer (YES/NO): NO